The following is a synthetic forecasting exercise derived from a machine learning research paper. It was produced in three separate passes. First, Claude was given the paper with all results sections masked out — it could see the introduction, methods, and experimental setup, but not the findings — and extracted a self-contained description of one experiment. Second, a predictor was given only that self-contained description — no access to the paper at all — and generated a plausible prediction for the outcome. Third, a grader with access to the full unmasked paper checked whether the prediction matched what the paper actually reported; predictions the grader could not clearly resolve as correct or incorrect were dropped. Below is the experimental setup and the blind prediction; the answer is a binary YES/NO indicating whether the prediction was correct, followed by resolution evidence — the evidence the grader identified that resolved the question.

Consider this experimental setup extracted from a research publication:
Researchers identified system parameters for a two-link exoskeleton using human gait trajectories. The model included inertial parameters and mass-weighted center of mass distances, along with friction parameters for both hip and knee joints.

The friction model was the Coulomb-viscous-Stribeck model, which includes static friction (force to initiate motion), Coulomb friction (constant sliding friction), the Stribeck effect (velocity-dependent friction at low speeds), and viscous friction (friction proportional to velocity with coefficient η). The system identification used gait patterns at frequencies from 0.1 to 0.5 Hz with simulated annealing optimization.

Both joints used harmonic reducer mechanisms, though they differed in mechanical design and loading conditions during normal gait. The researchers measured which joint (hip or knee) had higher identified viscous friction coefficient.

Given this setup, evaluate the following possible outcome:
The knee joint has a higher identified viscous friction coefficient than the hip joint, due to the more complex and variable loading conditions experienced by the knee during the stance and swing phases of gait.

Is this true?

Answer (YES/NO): YES